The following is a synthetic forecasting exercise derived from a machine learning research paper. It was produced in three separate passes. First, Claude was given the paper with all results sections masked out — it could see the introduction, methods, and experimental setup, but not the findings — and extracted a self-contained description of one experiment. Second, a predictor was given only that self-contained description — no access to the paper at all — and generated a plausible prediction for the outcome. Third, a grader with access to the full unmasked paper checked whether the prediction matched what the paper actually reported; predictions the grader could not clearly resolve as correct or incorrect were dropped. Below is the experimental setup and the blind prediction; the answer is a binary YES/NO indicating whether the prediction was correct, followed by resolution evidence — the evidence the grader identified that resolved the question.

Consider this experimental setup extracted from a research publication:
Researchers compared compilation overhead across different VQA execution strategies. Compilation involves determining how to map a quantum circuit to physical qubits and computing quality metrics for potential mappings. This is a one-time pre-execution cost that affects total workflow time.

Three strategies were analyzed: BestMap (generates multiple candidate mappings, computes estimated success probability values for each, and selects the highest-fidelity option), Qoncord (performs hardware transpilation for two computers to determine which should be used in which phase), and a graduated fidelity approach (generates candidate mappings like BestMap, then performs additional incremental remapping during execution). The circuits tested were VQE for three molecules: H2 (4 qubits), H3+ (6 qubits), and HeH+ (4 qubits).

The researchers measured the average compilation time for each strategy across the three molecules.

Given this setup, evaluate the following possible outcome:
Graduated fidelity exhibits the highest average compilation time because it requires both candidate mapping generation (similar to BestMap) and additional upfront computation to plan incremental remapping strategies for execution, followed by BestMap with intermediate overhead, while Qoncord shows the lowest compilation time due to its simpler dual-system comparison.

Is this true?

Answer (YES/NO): NO